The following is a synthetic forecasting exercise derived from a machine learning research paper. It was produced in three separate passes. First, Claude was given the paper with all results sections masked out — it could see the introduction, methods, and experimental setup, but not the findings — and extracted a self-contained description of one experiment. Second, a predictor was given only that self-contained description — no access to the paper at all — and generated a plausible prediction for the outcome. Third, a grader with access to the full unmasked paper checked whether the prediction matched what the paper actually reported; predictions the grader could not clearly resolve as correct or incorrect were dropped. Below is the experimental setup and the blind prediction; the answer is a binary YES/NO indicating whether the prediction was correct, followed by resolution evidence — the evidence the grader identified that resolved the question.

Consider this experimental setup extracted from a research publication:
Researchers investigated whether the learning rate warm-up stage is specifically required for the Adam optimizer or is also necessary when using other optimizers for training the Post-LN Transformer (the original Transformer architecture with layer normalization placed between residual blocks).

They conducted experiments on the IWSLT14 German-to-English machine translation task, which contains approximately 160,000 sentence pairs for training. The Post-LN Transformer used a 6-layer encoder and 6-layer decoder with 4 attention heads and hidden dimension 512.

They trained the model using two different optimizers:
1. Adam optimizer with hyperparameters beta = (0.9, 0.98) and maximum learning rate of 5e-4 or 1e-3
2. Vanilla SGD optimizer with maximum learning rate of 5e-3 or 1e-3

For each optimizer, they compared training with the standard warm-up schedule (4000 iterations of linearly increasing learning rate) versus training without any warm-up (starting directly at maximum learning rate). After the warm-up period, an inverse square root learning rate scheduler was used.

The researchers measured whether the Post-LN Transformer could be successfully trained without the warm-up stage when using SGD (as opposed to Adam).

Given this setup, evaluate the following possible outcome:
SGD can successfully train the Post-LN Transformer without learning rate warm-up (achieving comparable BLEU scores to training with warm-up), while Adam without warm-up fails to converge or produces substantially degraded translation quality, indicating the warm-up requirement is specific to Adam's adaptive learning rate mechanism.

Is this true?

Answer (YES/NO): NO